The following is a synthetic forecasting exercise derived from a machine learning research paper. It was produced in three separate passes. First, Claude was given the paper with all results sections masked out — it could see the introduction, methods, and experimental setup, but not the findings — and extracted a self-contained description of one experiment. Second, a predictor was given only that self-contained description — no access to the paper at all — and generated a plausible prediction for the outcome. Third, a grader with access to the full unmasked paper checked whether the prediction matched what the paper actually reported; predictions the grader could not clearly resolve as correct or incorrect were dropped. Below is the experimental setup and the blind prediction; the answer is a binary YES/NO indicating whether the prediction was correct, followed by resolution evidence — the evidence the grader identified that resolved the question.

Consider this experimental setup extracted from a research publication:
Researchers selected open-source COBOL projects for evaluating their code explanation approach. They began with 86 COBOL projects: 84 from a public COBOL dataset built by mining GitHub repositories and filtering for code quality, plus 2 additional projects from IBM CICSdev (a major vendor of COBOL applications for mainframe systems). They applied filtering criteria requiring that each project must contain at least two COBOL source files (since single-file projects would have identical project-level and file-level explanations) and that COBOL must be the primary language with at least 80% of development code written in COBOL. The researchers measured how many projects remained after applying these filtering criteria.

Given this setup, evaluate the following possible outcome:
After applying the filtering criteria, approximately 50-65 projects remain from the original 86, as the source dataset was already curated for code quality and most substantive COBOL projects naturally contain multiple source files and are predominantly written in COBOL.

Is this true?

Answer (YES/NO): NO